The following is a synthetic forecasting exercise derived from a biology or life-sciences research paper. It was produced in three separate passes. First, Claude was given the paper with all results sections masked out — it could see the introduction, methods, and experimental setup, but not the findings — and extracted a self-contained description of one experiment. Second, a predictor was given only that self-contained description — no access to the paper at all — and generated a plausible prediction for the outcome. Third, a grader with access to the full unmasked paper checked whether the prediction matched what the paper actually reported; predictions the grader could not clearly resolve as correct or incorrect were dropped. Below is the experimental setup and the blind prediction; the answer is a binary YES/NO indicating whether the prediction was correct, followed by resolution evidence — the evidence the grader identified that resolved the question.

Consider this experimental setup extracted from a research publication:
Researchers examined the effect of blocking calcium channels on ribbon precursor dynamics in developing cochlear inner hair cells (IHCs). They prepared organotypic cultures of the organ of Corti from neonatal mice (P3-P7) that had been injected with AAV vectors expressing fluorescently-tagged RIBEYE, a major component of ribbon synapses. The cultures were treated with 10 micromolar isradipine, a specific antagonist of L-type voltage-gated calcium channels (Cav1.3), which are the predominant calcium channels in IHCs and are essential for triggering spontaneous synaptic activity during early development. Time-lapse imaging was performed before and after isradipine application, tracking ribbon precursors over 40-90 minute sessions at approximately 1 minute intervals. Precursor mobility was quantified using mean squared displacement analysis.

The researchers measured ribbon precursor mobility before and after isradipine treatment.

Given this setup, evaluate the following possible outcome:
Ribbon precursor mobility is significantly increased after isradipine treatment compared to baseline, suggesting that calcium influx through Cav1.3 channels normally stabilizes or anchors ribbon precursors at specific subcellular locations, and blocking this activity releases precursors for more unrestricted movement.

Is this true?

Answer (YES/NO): NO